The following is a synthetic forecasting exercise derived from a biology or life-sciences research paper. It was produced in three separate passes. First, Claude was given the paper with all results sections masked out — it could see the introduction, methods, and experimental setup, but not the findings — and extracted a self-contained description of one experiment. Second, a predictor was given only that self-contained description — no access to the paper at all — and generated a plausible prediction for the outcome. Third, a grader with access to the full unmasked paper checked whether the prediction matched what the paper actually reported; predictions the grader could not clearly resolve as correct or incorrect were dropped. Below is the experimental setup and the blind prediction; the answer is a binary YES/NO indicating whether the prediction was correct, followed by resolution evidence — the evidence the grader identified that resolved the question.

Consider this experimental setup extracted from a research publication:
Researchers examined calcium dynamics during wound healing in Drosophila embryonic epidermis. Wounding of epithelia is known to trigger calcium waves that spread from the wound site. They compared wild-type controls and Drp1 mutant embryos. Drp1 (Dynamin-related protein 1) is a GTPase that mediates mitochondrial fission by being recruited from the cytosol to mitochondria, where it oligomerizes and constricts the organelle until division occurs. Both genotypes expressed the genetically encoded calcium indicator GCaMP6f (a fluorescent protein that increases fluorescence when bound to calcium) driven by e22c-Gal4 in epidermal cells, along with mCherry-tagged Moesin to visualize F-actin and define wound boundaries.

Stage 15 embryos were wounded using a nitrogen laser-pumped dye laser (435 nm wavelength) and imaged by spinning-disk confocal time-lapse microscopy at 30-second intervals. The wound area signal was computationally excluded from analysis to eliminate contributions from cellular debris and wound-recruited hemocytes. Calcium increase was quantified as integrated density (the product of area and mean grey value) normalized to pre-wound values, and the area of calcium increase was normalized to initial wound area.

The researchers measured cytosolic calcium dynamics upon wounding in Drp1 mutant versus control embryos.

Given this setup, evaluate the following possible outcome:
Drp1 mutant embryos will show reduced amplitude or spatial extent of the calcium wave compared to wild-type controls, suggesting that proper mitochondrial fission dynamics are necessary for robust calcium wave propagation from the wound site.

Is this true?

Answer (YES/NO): YES